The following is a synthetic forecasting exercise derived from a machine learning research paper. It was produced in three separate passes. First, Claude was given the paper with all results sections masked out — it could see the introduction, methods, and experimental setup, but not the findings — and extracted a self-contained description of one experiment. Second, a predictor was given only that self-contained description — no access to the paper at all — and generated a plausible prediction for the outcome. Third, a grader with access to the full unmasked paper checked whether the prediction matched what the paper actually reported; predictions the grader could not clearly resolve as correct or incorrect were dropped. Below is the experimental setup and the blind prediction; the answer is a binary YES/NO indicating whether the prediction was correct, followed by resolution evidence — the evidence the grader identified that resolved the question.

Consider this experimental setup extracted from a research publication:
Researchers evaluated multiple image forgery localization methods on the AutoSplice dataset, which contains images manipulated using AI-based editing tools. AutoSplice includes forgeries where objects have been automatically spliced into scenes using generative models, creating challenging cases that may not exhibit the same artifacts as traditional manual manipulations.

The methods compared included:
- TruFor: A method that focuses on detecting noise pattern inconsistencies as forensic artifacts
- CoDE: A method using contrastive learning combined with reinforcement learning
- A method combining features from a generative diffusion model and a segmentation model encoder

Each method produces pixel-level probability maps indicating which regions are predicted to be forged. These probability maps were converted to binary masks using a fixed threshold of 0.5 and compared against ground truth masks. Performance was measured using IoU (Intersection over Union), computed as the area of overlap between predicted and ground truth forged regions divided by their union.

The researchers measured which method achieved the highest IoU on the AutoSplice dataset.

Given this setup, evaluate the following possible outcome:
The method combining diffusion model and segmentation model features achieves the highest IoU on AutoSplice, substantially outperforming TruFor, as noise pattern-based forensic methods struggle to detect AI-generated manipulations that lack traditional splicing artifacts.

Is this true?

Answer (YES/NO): NO